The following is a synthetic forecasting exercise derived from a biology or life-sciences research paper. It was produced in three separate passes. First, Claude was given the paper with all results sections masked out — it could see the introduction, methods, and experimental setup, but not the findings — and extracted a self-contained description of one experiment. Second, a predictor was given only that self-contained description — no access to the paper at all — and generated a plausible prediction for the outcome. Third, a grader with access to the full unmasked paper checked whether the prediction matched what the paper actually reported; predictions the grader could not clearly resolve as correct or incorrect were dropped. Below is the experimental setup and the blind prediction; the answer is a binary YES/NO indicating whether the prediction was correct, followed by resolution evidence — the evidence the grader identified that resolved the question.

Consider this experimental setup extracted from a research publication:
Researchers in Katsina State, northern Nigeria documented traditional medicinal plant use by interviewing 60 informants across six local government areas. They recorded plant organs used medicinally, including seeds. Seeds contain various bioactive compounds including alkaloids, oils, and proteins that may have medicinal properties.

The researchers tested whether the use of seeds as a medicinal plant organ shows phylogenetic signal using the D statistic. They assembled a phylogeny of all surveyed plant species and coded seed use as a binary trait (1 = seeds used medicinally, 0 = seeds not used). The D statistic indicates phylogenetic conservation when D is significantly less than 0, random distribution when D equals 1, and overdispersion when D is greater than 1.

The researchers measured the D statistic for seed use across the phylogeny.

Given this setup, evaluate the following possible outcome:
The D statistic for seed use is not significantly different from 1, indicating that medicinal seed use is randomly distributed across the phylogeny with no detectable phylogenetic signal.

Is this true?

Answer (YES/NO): YES